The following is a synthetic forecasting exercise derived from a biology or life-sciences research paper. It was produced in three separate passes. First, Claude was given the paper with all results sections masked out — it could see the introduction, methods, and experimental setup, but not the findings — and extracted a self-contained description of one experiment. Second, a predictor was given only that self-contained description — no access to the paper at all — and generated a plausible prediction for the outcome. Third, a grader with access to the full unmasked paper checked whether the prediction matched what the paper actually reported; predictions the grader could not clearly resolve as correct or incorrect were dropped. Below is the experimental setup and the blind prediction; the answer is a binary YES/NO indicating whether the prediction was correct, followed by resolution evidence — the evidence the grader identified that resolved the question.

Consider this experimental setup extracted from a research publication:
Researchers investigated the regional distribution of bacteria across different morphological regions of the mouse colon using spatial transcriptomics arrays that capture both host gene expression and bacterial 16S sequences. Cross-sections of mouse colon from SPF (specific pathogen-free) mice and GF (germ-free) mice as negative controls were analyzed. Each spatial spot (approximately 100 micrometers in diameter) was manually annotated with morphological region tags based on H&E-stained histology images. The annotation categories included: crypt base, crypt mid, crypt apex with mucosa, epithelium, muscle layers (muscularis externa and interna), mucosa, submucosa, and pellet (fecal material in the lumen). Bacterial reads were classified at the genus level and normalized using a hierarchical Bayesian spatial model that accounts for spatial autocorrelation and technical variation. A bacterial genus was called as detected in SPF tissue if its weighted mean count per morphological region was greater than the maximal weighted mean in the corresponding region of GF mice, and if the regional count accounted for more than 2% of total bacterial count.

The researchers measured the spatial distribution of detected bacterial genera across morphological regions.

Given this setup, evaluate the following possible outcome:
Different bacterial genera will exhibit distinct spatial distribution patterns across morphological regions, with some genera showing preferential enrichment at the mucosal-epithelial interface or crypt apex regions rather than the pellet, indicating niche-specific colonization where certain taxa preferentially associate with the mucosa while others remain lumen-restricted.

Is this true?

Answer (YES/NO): YES